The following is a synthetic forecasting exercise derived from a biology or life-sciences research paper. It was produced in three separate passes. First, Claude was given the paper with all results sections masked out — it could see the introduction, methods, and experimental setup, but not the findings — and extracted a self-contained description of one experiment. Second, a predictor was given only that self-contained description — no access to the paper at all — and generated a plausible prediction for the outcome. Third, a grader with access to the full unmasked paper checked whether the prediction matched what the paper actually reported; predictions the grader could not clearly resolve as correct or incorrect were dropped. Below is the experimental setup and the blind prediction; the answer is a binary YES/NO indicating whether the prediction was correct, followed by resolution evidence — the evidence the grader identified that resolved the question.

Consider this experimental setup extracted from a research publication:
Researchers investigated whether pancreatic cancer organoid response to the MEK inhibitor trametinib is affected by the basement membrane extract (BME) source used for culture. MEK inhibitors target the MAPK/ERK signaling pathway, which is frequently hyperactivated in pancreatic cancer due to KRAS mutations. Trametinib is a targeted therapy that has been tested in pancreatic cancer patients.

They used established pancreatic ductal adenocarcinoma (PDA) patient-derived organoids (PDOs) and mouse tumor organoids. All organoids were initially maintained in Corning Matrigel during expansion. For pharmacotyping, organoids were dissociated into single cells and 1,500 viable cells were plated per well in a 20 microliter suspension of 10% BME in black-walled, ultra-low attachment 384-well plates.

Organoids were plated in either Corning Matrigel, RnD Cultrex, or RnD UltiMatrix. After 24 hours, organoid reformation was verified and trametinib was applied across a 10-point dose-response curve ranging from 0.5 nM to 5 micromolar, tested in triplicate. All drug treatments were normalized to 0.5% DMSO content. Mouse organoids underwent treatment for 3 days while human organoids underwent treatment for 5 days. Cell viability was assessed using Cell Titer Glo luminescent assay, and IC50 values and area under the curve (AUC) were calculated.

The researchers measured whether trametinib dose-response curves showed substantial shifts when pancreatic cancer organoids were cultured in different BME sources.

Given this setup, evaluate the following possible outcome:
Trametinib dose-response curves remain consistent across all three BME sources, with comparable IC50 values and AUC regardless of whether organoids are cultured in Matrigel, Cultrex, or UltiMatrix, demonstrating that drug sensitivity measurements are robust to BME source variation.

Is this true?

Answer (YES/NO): YES